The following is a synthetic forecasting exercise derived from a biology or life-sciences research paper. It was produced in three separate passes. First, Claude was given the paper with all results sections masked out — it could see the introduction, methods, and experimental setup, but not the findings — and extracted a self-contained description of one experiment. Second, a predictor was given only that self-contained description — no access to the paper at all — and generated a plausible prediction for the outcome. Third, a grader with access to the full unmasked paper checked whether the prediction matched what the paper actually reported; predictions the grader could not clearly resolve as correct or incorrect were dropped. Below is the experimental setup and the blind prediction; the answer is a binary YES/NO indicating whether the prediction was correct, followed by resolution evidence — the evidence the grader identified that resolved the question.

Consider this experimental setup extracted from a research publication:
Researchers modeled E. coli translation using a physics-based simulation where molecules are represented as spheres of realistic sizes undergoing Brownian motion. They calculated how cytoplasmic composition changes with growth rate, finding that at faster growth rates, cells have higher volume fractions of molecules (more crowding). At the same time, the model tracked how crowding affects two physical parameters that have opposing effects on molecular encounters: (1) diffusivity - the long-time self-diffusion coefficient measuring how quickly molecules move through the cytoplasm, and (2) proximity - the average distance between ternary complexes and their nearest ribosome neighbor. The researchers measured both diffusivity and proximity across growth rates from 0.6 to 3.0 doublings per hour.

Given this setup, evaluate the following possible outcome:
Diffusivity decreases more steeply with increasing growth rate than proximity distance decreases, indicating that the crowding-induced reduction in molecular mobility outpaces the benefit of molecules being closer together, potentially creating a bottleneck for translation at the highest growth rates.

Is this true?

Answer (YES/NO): NO